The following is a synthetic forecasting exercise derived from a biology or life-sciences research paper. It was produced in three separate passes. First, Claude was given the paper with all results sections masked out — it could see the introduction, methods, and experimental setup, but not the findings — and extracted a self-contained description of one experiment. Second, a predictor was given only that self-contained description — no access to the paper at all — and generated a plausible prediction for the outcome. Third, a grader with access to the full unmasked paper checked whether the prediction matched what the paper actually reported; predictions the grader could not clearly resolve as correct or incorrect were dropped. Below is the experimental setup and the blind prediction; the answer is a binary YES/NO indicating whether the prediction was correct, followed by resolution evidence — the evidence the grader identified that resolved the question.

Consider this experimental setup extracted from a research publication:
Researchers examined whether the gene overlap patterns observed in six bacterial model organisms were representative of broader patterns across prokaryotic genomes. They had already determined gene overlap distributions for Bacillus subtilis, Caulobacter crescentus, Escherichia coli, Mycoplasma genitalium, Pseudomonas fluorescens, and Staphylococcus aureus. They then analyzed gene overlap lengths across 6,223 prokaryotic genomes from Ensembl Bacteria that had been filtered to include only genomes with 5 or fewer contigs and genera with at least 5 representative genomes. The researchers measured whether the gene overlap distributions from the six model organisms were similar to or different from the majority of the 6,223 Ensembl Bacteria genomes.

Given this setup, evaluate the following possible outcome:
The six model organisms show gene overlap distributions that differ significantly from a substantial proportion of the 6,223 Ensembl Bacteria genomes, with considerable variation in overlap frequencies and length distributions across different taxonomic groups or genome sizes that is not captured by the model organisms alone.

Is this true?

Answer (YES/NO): NO